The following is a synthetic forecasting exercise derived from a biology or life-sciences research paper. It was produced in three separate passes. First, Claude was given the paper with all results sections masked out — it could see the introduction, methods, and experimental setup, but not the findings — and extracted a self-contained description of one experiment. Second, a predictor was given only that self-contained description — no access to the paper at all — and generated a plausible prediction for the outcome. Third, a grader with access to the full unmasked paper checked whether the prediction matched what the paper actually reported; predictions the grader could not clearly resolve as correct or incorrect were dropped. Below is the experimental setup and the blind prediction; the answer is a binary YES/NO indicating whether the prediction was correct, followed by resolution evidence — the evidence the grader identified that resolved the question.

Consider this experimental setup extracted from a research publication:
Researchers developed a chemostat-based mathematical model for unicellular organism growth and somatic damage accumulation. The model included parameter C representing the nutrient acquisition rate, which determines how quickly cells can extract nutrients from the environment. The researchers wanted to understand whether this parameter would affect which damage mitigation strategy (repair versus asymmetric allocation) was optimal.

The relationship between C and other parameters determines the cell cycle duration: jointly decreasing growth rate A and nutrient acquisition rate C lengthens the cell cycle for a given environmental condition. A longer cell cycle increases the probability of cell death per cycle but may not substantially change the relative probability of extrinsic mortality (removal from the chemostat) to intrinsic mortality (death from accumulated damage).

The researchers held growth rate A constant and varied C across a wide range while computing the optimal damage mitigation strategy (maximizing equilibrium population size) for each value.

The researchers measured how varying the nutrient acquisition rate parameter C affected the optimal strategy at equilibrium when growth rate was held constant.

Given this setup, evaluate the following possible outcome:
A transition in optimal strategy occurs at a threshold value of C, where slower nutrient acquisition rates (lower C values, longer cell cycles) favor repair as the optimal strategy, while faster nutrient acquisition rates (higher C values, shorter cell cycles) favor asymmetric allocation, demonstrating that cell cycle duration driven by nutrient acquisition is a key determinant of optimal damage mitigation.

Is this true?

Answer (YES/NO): NO